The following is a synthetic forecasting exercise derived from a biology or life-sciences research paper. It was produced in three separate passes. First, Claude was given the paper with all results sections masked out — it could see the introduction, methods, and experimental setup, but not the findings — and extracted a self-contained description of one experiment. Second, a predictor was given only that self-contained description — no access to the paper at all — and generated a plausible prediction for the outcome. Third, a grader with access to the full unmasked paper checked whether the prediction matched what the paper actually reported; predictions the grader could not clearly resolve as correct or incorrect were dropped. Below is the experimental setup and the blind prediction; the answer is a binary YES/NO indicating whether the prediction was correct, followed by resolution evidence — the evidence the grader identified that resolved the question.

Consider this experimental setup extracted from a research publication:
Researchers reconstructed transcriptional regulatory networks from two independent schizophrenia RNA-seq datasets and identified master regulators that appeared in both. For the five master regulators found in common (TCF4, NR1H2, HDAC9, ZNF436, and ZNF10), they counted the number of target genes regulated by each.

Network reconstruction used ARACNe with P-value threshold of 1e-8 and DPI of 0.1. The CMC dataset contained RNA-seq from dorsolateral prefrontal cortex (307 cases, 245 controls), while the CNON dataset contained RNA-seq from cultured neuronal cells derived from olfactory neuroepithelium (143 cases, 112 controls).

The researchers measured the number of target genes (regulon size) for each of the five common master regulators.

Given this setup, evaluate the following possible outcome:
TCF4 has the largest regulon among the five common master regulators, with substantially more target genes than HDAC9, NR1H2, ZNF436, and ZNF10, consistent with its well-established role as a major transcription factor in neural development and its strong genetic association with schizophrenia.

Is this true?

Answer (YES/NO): YES